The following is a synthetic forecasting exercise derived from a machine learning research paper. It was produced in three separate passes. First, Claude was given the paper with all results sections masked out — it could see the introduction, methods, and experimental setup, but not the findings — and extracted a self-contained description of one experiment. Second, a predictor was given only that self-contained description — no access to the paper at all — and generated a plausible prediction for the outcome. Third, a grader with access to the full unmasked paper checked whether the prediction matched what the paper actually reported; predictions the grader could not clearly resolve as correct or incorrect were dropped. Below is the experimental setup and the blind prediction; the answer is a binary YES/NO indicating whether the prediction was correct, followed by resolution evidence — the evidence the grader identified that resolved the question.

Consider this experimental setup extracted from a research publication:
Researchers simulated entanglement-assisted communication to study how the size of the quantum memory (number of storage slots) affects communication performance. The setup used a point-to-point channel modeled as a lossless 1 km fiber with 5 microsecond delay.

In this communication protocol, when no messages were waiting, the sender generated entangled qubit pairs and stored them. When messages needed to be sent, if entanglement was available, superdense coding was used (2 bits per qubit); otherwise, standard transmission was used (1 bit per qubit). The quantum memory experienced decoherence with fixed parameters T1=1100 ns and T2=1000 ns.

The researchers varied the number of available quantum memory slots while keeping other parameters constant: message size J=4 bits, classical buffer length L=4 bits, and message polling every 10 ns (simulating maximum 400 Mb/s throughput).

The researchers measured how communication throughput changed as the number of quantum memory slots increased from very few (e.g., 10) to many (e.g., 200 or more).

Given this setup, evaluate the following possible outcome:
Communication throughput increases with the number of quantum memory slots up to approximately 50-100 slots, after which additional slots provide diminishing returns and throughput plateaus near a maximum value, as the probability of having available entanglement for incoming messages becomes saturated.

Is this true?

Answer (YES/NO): NO